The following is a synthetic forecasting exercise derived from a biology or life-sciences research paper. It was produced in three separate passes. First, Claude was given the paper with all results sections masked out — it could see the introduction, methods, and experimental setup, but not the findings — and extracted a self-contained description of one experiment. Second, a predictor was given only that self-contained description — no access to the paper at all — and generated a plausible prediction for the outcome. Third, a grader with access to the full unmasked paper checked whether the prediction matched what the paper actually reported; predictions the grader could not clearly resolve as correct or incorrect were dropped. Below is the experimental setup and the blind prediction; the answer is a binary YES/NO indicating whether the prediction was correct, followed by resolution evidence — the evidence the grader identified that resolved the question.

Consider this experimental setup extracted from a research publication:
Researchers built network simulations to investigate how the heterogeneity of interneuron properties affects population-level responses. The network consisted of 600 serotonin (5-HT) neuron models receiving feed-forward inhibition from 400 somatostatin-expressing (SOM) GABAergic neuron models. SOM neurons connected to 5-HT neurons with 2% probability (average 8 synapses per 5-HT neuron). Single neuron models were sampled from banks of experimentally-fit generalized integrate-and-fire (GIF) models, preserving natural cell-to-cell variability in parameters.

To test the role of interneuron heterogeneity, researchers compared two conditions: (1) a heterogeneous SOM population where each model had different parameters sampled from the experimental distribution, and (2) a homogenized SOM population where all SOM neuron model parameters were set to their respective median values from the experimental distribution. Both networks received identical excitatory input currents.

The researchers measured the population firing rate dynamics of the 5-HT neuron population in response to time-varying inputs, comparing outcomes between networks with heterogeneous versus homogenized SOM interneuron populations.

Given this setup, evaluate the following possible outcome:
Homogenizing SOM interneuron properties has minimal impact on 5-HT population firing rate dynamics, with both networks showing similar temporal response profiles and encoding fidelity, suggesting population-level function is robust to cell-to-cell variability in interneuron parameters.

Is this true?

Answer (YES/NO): NO